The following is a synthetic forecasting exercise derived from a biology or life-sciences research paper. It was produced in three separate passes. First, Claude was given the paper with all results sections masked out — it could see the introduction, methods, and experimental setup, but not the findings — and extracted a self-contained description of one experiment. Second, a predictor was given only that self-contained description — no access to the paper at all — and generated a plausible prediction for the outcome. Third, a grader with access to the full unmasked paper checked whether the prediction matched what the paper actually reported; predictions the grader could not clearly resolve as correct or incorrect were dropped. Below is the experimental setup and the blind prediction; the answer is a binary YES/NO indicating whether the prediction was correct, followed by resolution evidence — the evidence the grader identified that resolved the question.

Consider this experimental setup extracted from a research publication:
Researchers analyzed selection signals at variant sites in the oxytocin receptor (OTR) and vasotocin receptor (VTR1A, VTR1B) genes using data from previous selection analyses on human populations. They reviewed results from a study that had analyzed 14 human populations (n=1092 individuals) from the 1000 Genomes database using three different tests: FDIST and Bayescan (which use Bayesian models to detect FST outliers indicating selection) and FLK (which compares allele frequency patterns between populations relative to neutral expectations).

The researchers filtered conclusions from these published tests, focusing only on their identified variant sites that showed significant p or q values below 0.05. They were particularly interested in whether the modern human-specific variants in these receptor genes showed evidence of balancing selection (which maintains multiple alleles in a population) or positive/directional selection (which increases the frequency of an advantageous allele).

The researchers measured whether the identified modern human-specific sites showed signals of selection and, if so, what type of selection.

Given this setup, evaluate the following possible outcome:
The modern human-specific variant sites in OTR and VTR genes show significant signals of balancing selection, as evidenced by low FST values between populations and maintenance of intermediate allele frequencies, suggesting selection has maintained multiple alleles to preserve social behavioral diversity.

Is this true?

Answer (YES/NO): NO